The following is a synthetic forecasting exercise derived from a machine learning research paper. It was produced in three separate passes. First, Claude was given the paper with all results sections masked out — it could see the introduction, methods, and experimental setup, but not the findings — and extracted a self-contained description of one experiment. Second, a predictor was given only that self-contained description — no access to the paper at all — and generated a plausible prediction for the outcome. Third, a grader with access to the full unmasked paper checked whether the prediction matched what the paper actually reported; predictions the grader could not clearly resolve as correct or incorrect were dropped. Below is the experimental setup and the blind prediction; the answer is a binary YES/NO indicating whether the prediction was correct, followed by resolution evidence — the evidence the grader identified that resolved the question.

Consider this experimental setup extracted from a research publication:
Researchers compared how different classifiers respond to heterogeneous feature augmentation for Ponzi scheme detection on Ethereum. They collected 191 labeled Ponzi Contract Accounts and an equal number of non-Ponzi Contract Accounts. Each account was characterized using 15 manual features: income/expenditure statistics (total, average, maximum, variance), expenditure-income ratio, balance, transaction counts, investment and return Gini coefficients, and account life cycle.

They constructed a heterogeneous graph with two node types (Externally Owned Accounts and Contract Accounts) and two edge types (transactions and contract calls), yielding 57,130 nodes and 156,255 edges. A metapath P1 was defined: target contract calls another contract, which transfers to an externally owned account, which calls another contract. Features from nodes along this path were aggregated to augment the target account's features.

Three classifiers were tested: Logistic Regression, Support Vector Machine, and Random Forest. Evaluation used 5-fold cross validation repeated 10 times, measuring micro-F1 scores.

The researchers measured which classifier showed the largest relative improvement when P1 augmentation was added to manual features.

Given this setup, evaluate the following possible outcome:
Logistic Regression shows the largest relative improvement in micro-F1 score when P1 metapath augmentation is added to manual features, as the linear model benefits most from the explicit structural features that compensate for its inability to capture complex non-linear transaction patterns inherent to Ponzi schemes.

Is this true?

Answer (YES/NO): YES